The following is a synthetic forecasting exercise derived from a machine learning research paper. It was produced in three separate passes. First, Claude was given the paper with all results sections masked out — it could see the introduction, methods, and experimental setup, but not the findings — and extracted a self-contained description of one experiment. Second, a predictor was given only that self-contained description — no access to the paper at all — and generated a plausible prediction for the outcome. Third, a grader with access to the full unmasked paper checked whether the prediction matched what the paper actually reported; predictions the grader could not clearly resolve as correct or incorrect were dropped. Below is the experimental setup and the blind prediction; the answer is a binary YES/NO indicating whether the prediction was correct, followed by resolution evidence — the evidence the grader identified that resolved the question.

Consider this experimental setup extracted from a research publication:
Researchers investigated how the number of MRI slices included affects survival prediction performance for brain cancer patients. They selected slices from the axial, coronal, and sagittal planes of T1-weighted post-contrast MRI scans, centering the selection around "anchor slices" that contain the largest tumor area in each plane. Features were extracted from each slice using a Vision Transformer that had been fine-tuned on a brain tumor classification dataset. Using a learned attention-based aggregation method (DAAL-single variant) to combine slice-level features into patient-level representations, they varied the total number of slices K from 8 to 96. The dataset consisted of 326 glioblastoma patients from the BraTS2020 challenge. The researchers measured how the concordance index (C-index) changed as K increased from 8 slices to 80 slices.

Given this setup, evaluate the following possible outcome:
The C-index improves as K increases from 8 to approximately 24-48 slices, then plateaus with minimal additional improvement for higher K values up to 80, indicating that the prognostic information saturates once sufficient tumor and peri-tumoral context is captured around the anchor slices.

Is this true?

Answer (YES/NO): NO